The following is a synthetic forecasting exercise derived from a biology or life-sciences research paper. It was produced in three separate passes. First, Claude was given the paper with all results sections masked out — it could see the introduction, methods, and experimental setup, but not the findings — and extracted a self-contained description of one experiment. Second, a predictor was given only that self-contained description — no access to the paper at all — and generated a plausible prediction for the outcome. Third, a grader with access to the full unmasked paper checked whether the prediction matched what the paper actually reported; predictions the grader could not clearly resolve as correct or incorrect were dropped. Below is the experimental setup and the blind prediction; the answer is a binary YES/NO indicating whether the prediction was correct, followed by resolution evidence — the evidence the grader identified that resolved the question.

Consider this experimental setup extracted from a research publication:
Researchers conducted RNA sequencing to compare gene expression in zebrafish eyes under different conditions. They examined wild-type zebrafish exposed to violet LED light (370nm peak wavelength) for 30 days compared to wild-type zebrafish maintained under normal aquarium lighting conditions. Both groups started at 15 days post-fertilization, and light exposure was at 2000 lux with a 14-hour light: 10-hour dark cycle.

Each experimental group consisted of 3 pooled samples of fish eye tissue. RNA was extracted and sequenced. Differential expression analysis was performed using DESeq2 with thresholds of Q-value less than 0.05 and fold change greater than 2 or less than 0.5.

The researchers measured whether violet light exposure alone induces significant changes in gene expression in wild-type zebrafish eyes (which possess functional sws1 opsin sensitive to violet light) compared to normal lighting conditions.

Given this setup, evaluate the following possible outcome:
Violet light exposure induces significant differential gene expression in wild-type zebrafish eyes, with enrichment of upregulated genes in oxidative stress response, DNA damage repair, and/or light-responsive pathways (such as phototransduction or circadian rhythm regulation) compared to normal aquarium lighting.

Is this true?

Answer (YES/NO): NO